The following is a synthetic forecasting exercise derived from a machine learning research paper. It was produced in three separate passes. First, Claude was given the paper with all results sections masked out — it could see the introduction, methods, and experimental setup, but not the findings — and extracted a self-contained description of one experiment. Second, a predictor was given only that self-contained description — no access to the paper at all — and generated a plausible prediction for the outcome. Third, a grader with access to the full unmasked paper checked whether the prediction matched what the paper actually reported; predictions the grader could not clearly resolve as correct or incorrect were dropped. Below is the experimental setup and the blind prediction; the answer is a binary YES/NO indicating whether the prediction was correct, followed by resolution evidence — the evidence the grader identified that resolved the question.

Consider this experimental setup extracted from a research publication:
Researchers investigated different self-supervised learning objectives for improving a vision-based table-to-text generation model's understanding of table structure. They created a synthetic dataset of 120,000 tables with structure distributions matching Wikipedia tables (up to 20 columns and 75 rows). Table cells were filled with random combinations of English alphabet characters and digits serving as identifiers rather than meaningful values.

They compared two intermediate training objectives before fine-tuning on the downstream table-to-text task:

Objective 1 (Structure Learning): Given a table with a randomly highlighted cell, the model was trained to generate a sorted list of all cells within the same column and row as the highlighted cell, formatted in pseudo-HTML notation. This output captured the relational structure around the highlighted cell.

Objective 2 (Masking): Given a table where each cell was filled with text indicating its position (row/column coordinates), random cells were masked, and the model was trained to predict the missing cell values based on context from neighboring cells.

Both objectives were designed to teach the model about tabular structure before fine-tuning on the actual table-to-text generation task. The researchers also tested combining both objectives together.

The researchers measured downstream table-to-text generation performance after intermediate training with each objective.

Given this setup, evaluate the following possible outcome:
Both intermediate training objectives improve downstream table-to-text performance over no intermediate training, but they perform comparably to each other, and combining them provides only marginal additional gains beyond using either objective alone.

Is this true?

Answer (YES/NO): NO